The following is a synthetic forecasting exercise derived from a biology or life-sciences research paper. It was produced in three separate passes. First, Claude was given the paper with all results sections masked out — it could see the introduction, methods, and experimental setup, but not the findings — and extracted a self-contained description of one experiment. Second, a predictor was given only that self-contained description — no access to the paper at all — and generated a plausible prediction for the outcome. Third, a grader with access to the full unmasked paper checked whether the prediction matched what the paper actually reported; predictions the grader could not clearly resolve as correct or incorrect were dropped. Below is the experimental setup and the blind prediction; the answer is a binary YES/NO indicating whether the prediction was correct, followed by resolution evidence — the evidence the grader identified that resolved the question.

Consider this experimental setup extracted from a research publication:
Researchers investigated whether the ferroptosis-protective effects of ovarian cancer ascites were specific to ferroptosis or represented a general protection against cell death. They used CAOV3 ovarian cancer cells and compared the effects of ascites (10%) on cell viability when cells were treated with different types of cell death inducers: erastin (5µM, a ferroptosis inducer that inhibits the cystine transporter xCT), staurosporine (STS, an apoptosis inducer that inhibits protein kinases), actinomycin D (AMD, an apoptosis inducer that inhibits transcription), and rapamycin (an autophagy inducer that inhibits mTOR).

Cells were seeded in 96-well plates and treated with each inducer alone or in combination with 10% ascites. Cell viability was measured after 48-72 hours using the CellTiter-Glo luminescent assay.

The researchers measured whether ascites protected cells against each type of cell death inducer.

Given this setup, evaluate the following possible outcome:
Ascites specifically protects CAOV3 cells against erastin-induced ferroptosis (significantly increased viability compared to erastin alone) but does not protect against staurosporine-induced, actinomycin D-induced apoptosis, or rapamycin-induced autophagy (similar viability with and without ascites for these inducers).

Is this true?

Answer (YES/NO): YES